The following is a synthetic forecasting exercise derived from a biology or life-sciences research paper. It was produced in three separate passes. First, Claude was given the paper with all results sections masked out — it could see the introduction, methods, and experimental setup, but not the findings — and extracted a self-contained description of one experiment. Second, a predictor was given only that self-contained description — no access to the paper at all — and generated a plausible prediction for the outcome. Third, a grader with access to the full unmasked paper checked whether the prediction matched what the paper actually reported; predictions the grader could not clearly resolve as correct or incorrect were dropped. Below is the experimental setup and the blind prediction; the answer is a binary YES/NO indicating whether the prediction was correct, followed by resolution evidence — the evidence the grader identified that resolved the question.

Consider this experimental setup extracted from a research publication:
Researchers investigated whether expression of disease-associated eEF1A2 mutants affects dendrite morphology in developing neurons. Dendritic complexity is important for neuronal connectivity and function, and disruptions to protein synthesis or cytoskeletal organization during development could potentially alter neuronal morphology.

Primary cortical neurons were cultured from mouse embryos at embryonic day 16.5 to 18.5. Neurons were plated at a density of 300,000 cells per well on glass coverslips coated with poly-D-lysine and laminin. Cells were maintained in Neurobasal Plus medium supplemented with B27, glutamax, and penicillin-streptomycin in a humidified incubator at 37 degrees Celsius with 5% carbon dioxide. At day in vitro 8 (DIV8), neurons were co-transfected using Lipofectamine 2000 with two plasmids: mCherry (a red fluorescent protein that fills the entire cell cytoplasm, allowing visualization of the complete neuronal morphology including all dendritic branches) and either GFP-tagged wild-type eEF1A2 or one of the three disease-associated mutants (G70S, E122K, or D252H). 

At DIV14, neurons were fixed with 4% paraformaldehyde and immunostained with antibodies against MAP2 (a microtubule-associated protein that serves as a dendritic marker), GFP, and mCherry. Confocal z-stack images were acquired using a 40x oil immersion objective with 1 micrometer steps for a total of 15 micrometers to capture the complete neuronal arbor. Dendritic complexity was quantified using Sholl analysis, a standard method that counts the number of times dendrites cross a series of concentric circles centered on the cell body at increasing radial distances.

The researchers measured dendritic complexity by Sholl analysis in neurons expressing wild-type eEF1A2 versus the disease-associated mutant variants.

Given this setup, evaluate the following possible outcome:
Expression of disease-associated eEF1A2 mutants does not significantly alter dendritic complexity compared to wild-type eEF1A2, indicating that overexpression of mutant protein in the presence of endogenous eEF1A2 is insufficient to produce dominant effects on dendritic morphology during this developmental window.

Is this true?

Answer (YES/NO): NO